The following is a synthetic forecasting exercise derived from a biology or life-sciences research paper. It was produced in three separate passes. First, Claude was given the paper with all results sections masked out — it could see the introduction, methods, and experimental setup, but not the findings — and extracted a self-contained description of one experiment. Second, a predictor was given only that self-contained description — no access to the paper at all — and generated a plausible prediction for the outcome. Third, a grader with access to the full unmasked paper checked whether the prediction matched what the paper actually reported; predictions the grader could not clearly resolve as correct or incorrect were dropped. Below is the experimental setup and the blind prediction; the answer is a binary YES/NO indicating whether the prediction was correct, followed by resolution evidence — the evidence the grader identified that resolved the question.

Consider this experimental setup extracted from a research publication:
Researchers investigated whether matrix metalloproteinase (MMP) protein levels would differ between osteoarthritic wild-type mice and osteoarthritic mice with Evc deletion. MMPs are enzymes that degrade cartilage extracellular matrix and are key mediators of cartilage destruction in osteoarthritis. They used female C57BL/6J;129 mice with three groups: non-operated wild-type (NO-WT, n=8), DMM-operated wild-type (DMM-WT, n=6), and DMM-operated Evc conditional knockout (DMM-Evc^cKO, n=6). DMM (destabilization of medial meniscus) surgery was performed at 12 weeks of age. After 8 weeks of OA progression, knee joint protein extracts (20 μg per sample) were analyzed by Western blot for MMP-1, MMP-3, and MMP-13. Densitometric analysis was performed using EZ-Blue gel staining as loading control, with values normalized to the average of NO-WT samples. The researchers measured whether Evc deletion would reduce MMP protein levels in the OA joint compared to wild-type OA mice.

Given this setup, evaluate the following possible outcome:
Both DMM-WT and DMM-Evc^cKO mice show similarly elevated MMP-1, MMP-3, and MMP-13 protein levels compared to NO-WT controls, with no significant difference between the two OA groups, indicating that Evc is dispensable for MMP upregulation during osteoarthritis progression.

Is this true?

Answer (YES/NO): YES